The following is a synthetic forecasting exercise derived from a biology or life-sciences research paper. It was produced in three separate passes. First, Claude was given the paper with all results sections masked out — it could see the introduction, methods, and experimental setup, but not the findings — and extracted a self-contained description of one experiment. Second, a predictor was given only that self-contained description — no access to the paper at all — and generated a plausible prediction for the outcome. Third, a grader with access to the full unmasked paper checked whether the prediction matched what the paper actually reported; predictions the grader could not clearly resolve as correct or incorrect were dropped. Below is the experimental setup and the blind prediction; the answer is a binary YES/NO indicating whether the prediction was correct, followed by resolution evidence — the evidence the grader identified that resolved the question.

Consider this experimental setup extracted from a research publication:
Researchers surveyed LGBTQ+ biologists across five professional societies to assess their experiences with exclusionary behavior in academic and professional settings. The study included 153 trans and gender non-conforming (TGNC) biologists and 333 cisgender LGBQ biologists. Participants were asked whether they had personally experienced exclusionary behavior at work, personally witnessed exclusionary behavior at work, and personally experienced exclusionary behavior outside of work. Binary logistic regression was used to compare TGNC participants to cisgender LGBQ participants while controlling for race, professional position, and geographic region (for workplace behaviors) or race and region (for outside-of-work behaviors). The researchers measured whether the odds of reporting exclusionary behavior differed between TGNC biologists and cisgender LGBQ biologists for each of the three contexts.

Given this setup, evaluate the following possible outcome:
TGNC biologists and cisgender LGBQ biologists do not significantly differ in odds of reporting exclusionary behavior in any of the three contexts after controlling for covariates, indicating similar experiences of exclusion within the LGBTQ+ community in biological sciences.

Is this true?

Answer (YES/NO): NO